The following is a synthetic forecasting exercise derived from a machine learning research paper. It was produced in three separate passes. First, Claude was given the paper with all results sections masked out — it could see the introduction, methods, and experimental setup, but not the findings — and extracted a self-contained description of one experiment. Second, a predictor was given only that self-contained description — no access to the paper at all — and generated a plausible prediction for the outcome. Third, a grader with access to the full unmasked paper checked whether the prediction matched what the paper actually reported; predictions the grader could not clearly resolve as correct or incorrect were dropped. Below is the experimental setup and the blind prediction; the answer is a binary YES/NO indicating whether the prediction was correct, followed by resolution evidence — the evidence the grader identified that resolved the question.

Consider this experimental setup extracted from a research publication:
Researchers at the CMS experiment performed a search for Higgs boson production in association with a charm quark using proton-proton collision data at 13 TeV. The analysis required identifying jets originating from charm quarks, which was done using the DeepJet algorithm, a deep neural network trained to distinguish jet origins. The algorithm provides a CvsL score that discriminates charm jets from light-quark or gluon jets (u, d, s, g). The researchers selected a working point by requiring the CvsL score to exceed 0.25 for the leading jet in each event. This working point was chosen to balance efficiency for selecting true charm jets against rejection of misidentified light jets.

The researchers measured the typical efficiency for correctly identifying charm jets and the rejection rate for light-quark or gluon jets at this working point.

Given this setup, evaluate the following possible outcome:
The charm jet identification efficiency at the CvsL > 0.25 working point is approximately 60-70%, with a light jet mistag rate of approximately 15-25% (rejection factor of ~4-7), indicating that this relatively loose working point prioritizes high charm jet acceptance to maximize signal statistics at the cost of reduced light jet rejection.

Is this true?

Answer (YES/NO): NO